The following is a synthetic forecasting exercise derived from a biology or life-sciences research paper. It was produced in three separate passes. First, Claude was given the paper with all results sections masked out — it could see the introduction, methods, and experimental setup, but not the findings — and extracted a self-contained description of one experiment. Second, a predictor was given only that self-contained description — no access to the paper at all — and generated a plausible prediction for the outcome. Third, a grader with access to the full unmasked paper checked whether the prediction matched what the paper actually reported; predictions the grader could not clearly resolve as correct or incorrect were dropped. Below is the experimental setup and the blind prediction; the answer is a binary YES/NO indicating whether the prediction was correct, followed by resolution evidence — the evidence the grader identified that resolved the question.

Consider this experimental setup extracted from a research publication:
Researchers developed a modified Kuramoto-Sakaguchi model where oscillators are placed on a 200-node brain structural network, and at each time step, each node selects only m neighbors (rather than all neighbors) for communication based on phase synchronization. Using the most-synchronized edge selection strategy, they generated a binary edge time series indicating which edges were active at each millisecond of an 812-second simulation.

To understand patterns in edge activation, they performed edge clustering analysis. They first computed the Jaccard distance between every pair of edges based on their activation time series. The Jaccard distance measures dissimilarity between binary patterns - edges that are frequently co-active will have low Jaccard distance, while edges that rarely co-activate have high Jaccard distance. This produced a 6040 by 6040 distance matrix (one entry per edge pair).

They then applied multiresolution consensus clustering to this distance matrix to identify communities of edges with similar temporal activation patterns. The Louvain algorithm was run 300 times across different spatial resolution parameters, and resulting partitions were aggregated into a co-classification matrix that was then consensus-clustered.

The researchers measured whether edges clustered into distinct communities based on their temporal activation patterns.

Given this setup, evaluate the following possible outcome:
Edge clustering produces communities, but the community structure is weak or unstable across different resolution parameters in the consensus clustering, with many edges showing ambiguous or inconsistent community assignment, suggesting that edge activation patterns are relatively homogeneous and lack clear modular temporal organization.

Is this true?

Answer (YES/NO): NO